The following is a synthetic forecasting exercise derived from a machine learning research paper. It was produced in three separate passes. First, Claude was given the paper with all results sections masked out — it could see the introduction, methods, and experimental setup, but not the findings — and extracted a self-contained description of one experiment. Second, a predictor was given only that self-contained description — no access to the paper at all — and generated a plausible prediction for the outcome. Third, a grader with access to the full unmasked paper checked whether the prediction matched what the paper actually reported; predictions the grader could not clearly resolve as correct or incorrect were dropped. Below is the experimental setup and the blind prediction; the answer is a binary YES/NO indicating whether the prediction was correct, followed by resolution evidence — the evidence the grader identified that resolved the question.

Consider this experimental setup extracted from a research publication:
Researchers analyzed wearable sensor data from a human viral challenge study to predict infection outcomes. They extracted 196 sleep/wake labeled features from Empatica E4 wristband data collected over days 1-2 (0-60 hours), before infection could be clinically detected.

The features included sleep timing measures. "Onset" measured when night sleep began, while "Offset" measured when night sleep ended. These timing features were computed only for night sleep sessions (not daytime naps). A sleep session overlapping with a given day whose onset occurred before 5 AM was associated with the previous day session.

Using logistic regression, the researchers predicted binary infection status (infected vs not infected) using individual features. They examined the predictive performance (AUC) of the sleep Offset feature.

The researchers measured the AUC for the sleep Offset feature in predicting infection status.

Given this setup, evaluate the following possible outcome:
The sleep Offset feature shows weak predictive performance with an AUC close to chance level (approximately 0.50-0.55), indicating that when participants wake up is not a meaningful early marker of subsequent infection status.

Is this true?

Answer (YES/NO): NO